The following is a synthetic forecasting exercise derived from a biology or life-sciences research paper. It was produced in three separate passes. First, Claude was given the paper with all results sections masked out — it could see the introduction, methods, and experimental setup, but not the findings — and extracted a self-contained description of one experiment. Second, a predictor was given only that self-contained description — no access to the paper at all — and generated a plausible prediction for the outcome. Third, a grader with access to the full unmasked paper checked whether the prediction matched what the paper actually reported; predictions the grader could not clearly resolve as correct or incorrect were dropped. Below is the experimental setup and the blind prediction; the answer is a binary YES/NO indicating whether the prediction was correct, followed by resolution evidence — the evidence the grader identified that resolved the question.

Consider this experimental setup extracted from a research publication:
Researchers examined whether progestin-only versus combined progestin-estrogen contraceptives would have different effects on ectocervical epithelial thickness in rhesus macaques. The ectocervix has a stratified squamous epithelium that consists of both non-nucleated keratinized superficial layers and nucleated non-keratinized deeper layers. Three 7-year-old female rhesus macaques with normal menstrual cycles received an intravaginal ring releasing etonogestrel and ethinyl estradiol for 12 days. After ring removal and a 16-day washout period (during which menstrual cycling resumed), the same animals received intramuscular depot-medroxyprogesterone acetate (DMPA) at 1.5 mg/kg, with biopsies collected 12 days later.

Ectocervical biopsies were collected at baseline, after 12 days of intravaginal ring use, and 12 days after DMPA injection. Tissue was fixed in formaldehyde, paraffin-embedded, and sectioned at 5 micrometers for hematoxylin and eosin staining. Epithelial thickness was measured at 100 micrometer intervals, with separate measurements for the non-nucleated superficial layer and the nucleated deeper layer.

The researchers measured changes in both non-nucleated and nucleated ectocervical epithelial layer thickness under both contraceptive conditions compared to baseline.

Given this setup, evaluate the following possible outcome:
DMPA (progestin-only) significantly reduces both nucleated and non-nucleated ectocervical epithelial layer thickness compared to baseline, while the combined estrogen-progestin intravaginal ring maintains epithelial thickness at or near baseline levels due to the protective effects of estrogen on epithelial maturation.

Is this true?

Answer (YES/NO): NO